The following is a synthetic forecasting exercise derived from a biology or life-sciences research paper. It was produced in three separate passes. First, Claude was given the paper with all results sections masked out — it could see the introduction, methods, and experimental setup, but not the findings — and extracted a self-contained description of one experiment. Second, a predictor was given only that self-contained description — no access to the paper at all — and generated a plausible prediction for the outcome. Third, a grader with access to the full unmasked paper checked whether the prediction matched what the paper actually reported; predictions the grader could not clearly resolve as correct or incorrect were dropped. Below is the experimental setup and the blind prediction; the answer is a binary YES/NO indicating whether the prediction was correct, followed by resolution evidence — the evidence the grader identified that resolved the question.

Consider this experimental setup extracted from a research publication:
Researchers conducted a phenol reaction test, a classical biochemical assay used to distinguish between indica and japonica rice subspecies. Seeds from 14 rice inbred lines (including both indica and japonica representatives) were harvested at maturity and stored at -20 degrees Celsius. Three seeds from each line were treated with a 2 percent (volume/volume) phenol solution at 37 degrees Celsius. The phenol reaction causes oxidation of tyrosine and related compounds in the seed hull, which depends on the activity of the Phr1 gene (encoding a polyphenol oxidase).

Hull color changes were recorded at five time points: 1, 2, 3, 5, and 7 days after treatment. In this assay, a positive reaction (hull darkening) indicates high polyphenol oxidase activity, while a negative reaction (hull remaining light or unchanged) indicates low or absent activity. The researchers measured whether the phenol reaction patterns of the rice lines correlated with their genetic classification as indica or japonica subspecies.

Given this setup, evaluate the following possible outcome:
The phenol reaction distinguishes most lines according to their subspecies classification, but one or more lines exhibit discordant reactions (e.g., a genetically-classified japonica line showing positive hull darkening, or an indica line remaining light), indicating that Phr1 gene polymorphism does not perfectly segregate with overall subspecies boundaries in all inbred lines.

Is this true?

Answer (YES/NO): YES